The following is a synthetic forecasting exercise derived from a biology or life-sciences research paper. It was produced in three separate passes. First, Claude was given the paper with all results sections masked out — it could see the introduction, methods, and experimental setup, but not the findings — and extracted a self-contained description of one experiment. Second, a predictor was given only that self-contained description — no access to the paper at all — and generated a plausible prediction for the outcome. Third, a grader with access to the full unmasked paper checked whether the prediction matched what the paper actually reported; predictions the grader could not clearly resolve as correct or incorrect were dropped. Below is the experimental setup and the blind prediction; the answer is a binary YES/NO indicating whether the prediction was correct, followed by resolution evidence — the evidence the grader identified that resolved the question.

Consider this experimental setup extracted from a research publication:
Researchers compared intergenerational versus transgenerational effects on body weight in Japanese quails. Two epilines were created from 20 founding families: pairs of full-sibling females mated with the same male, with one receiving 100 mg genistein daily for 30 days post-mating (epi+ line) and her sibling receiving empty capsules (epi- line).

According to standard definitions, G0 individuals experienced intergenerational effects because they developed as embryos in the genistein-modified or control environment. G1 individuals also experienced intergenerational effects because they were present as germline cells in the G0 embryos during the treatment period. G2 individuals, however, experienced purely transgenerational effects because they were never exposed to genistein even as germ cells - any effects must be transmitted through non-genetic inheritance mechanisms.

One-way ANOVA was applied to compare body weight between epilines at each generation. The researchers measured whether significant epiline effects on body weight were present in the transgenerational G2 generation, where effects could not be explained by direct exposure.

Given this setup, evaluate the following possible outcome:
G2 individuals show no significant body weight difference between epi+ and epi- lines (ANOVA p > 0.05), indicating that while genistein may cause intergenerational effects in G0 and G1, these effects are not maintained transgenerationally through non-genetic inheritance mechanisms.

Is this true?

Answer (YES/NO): NO